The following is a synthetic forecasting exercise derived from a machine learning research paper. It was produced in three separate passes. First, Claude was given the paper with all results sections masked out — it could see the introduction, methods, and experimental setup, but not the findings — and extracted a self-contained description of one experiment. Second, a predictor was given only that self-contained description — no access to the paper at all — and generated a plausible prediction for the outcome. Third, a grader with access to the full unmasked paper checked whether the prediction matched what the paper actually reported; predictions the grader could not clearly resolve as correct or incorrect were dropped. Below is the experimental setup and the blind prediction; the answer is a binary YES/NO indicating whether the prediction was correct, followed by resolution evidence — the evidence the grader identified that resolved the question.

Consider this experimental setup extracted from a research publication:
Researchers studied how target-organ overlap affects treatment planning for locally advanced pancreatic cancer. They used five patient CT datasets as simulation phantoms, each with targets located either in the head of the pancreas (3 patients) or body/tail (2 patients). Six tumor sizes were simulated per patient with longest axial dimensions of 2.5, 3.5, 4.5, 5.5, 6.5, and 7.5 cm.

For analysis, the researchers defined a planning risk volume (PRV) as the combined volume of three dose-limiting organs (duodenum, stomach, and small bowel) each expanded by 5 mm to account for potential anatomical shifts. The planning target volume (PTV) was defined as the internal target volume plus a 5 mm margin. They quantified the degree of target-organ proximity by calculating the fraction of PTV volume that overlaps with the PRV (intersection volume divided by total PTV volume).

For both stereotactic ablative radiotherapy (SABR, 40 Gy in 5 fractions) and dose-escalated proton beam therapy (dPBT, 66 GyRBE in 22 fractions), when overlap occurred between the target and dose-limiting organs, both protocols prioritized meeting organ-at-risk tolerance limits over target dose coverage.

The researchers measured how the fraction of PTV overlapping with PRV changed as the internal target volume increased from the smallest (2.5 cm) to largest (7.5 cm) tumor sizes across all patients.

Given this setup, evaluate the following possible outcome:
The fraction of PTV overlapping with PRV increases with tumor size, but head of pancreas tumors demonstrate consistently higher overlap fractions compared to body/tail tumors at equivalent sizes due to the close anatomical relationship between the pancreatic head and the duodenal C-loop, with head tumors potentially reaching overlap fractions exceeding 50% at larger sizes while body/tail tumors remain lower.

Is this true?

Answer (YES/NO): NO